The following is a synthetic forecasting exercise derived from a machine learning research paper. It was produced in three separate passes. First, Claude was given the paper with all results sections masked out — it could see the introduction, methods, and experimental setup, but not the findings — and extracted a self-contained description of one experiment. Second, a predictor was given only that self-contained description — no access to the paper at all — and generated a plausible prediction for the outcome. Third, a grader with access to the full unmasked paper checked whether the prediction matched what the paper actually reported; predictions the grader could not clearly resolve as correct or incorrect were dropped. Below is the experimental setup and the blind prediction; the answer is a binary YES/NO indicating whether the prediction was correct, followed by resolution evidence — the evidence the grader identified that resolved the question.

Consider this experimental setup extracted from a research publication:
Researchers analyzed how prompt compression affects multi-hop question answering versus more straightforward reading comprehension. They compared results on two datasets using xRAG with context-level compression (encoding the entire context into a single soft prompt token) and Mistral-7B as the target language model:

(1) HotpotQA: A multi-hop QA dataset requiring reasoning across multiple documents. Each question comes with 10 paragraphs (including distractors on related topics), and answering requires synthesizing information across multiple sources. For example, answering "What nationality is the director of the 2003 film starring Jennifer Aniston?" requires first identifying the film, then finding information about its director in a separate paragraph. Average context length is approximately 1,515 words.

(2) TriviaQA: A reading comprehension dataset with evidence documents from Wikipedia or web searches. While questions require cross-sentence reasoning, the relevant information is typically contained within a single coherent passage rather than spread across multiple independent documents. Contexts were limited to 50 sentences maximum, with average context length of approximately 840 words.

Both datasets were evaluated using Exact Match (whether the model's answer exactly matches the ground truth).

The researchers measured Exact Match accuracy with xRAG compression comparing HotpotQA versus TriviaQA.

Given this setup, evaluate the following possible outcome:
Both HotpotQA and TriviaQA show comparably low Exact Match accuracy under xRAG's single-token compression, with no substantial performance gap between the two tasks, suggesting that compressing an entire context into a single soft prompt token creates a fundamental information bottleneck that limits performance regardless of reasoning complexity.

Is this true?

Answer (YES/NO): NO